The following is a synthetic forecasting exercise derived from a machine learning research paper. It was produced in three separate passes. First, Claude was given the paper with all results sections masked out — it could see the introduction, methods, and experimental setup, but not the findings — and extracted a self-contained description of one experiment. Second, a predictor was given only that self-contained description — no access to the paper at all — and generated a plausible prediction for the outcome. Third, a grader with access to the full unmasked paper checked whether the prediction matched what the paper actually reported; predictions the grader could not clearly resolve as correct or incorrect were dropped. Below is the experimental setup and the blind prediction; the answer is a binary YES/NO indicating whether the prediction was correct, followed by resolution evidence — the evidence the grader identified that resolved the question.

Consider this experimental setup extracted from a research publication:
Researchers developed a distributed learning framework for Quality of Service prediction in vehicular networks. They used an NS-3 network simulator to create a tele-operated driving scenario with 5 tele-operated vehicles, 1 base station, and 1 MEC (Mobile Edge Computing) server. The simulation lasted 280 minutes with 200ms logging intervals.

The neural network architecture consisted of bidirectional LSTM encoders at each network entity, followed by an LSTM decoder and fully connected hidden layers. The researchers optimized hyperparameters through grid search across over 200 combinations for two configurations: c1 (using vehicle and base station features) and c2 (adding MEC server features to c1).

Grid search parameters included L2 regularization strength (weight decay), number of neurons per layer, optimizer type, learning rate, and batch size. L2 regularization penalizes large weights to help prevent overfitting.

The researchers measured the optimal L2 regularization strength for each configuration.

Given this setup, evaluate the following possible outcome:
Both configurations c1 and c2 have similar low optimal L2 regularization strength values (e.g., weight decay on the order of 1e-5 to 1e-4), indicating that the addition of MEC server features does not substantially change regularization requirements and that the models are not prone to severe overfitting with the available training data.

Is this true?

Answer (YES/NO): NO